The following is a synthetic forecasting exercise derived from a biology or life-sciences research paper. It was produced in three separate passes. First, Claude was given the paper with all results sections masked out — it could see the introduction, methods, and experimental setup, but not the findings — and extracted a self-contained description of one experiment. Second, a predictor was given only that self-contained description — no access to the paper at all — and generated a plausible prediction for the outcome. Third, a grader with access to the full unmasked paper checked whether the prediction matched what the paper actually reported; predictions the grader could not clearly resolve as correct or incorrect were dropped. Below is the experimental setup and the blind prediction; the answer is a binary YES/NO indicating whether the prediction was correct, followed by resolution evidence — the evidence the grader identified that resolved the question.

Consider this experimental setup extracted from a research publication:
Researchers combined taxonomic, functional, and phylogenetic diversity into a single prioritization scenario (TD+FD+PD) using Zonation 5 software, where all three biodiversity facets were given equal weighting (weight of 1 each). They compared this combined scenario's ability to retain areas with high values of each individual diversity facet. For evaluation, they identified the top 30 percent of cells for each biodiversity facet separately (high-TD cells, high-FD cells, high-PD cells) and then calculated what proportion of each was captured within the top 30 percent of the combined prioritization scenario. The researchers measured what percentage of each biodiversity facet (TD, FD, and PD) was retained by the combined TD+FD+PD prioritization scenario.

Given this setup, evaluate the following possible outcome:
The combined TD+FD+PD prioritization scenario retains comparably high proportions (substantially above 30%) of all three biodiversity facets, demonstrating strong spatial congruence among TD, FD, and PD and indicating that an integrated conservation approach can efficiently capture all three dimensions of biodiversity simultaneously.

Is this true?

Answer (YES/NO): NO